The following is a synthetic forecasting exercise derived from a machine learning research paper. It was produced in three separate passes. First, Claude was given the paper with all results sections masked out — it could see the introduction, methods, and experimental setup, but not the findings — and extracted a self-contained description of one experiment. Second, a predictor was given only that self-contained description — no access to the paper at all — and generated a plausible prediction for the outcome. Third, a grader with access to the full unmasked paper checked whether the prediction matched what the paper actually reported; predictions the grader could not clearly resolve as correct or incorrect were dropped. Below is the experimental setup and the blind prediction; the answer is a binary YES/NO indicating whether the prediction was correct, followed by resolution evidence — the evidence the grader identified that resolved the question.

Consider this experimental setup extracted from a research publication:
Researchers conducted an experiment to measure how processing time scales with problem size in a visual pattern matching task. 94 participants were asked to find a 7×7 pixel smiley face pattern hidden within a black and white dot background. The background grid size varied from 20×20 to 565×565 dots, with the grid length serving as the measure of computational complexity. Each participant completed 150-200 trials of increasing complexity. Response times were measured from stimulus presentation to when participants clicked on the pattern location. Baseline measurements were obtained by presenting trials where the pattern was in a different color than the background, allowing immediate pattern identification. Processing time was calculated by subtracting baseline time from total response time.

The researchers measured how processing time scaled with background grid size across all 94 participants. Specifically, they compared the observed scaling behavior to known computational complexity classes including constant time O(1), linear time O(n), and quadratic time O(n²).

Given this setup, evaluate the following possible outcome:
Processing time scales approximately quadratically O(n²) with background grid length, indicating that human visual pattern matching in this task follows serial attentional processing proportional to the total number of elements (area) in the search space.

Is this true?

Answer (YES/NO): NO